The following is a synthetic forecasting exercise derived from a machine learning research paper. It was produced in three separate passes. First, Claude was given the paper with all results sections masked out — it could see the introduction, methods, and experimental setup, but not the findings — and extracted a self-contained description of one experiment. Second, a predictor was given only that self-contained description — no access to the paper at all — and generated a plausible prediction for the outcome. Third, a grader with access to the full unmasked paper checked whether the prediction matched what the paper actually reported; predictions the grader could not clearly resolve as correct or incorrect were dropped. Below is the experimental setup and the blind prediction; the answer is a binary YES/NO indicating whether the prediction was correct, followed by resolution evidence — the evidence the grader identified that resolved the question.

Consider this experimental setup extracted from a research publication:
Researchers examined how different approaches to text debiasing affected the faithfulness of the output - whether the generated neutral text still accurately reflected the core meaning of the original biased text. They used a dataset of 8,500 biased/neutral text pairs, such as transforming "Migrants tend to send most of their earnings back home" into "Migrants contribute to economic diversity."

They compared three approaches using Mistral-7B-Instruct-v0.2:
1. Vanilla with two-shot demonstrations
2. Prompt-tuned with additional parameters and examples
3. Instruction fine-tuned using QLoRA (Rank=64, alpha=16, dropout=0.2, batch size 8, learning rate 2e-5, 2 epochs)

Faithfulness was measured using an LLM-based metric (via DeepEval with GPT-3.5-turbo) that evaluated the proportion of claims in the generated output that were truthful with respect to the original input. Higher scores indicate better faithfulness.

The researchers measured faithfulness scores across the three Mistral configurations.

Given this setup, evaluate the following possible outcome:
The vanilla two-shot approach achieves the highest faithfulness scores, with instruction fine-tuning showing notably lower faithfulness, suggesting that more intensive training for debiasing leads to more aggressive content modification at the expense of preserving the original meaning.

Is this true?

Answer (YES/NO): NO